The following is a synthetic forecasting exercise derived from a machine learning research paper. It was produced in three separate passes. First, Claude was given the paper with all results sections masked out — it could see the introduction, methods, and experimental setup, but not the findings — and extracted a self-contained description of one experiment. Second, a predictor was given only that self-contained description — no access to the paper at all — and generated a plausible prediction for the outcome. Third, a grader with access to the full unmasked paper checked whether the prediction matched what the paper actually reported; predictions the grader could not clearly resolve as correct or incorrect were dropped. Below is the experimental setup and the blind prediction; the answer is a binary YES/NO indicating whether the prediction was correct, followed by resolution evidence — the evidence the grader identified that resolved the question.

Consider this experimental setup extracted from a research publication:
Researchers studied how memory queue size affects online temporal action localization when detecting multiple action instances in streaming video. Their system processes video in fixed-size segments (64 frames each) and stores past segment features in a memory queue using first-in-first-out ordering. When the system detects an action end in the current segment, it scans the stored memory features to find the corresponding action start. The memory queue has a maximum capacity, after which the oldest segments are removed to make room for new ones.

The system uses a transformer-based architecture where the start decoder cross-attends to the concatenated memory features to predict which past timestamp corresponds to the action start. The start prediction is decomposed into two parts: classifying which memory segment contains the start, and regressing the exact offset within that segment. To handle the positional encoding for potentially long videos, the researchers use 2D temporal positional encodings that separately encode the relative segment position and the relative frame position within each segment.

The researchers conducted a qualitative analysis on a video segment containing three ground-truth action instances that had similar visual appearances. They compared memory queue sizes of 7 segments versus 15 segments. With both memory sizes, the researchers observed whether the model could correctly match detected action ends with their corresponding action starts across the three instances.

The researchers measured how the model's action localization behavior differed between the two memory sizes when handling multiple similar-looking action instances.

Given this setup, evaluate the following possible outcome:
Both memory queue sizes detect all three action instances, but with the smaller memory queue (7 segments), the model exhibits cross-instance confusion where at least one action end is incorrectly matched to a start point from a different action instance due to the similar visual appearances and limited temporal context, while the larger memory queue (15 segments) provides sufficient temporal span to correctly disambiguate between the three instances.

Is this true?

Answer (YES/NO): NO